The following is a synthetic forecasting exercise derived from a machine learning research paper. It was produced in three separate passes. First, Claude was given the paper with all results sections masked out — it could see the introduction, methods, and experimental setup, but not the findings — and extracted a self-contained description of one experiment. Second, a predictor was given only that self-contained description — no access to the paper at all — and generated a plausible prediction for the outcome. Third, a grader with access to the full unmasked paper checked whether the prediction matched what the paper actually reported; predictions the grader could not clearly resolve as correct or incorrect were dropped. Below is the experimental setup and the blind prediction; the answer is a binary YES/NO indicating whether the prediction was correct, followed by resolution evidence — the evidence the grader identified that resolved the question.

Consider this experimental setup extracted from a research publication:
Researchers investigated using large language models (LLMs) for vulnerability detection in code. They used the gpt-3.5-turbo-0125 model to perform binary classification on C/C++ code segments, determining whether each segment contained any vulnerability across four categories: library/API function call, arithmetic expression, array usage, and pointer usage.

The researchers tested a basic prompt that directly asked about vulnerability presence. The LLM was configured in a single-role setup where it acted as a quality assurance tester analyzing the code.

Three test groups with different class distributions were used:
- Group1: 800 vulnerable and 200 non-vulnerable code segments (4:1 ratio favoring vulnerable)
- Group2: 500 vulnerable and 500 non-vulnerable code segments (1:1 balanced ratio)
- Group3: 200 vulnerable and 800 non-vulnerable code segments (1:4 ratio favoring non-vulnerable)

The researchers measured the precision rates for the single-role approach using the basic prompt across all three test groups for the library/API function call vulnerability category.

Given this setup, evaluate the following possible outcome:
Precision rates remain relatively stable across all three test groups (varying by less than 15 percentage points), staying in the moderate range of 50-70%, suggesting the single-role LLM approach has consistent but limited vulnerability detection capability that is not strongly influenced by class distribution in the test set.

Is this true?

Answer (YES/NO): NO